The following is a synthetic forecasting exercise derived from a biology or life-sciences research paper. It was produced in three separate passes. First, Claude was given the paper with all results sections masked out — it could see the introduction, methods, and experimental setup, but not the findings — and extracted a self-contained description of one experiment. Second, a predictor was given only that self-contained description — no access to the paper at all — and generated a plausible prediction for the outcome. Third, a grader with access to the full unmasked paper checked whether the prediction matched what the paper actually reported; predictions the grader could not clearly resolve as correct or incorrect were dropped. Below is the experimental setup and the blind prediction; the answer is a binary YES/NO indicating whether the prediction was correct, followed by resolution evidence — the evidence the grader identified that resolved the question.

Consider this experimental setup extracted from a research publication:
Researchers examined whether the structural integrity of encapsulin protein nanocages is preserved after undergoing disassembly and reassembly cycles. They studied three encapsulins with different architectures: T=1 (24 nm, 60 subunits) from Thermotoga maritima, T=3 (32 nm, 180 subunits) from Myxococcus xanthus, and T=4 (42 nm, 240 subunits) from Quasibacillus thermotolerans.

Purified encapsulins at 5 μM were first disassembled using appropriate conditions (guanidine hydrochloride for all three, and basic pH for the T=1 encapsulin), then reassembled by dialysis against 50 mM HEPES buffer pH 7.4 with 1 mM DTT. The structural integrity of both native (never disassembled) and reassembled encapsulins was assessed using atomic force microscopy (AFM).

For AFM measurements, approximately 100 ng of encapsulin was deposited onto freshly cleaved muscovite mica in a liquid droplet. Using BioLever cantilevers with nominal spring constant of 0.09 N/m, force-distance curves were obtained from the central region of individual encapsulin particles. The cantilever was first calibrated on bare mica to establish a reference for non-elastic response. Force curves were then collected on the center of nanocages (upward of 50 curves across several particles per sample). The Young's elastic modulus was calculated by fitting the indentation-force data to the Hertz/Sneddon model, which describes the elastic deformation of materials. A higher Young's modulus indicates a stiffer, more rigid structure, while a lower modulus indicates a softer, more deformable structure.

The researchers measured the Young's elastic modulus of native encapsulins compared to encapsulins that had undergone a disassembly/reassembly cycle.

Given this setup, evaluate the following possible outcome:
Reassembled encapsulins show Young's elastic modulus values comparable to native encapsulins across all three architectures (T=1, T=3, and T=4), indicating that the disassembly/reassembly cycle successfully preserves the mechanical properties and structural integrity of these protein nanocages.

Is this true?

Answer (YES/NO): NO